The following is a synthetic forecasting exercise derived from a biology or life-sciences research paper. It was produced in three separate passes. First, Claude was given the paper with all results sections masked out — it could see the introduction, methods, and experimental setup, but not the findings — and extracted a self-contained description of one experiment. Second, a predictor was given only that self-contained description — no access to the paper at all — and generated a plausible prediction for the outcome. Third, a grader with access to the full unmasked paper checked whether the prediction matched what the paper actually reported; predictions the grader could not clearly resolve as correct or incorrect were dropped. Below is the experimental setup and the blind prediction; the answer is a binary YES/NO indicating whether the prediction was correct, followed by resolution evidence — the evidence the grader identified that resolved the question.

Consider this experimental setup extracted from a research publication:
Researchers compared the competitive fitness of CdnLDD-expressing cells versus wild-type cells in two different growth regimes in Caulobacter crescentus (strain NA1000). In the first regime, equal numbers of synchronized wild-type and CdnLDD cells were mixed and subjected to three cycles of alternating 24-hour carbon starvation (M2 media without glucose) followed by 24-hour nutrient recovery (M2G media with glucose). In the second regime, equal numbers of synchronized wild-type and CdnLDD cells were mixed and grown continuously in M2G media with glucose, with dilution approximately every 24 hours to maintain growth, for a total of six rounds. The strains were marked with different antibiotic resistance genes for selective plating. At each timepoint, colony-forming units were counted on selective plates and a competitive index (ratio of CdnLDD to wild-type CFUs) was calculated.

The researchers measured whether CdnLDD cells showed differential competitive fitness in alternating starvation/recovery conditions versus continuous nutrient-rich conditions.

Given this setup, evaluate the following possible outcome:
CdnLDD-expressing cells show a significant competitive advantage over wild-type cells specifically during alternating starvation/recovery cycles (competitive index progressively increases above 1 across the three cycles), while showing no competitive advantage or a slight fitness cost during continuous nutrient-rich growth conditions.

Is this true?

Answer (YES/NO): NO